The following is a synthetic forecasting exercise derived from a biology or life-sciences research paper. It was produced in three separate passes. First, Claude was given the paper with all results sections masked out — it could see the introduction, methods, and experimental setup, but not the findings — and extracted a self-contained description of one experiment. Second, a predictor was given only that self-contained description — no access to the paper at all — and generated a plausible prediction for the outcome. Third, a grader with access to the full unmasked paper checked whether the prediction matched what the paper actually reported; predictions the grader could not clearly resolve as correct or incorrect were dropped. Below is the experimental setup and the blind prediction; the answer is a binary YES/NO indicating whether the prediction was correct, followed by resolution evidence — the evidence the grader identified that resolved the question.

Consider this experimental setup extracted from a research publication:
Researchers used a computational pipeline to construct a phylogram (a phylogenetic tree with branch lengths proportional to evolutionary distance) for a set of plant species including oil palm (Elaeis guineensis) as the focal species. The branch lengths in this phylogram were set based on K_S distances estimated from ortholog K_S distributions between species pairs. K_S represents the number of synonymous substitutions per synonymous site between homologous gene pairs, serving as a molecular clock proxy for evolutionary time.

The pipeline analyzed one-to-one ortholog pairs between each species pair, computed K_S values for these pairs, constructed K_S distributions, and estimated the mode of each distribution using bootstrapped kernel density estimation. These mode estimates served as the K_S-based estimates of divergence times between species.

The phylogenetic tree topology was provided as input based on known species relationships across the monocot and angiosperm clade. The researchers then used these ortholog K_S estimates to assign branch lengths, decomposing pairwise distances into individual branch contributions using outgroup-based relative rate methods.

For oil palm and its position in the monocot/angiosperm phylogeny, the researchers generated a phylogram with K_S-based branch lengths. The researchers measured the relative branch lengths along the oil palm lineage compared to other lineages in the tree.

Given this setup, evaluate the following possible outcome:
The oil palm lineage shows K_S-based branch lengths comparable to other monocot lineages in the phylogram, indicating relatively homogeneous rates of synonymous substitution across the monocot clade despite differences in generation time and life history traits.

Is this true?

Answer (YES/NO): NO